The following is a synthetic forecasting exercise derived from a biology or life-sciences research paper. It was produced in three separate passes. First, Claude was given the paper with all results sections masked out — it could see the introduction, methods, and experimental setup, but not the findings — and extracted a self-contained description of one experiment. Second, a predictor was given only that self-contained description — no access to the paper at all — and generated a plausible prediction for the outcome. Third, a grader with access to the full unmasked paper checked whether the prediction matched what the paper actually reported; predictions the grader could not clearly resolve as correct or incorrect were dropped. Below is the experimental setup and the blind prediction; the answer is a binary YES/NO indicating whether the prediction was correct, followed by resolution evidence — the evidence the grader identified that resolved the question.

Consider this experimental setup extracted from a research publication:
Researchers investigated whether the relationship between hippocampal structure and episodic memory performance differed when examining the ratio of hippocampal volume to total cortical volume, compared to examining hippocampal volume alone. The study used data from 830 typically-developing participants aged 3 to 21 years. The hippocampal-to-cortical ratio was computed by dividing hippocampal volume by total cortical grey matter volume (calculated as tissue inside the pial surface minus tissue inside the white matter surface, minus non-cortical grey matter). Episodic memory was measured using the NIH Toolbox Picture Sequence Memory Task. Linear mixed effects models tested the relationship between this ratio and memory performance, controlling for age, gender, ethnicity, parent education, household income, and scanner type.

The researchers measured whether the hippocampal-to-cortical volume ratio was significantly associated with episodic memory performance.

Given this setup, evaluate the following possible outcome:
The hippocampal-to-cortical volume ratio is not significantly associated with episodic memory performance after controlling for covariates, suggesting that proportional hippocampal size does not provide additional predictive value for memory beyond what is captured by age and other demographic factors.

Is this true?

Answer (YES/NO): NO